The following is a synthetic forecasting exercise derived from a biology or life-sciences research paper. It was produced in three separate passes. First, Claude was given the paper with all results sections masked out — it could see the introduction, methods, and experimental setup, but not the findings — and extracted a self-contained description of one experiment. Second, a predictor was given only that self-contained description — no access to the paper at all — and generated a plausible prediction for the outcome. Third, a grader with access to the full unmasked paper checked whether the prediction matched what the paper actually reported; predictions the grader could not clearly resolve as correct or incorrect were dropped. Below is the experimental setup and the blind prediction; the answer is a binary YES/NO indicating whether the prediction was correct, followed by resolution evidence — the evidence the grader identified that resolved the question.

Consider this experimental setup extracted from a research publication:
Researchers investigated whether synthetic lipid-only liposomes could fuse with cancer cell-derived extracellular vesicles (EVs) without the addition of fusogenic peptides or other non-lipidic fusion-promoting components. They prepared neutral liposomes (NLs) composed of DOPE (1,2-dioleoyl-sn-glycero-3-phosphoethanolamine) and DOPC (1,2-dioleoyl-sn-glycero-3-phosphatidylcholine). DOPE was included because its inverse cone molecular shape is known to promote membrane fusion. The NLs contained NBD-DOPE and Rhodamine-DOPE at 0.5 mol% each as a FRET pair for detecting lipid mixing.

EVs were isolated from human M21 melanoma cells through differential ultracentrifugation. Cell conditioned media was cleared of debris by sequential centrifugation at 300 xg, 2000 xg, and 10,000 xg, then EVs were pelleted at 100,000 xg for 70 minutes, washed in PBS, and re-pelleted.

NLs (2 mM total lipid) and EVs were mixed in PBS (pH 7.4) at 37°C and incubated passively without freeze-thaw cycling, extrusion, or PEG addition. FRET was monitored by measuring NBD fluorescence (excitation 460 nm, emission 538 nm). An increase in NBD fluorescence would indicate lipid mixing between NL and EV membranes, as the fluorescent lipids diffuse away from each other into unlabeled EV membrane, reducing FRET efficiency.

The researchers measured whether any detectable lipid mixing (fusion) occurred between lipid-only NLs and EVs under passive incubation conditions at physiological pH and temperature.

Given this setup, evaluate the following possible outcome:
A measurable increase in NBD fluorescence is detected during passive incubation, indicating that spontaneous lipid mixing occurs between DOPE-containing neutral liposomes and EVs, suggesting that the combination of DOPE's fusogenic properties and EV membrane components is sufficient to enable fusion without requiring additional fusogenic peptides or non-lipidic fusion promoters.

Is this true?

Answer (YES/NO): YES